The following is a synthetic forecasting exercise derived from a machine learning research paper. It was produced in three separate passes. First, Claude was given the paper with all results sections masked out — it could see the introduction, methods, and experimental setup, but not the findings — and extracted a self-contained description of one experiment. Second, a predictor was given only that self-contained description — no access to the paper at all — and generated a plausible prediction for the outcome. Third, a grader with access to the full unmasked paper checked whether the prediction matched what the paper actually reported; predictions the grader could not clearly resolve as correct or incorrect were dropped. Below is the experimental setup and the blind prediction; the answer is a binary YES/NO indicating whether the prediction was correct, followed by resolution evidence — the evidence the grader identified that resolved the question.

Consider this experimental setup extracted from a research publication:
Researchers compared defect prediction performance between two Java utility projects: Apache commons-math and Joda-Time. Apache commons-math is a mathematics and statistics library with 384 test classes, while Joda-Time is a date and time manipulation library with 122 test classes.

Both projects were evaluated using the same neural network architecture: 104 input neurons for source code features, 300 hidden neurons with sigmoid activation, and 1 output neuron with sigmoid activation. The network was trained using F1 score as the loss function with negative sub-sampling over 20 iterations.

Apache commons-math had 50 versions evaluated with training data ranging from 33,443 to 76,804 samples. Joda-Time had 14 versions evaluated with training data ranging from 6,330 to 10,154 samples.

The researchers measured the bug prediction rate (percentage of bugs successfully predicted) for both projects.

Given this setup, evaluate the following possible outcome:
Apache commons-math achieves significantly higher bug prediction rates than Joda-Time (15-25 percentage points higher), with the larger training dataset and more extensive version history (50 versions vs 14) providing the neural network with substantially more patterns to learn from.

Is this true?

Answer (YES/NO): NO